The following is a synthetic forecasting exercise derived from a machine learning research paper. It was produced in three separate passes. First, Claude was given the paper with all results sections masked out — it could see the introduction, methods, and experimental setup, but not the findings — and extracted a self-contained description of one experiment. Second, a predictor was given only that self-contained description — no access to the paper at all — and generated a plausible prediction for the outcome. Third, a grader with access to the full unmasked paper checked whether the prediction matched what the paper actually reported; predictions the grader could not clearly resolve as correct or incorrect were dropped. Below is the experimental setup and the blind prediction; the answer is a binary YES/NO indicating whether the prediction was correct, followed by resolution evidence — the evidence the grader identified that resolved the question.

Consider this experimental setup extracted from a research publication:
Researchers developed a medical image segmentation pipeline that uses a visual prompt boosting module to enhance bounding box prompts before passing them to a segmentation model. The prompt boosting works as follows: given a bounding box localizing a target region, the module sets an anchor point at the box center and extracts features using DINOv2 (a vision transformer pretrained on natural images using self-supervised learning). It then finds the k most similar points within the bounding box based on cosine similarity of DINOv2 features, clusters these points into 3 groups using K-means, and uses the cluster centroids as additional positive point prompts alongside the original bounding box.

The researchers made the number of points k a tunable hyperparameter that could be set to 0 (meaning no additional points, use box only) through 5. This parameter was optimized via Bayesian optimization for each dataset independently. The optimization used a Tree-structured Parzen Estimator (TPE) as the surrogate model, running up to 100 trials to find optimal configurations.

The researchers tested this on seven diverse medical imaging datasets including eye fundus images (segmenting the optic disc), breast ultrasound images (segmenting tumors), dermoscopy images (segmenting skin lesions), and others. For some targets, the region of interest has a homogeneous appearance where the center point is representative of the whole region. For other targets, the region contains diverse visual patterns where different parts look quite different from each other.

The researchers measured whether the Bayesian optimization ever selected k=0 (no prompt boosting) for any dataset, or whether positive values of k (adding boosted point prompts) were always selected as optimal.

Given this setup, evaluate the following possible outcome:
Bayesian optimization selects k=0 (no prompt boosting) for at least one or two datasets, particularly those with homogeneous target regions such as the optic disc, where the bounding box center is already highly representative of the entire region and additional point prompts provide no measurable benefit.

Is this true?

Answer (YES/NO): NO